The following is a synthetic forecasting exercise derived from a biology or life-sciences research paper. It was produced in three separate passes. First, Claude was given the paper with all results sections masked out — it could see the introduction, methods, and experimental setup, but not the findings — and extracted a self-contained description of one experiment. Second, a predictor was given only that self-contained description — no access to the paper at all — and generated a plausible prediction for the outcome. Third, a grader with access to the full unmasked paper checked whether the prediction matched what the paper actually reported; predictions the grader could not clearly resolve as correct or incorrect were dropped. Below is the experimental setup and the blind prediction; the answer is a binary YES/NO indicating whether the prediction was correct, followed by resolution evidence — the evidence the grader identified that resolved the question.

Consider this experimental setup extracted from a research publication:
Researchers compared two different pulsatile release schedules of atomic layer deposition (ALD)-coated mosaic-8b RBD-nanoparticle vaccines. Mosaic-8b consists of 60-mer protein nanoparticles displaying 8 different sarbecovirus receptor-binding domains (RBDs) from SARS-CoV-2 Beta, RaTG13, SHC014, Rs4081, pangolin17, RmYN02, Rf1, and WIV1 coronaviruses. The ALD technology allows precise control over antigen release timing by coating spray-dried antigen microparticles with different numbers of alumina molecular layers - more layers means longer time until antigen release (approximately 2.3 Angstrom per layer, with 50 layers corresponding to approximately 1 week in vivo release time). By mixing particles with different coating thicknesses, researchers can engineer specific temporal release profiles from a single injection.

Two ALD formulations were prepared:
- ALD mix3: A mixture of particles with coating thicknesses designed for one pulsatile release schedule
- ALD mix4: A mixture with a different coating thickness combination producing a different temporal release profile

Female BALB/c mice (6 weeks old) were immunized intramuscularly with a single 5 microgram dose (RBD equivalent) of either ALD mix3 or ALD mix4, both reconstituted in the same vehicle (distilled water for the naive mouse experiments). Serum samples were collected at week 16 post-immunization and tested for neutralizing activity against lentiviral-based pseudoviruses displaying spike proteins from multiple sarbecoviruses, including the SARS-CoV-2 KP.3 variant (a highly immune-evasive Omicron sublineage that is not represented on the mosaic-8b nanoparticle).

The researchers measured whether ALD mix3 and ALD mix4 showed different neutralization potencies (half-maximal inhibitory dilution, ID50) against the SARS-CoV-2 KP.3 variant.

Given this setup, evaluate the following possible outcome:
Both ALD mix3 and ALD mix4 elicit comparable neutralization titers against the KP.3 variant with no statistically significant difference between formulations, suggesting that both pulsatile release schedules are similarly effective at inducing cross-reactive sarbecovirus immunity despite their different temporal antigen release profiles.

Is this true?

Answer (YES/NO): NO